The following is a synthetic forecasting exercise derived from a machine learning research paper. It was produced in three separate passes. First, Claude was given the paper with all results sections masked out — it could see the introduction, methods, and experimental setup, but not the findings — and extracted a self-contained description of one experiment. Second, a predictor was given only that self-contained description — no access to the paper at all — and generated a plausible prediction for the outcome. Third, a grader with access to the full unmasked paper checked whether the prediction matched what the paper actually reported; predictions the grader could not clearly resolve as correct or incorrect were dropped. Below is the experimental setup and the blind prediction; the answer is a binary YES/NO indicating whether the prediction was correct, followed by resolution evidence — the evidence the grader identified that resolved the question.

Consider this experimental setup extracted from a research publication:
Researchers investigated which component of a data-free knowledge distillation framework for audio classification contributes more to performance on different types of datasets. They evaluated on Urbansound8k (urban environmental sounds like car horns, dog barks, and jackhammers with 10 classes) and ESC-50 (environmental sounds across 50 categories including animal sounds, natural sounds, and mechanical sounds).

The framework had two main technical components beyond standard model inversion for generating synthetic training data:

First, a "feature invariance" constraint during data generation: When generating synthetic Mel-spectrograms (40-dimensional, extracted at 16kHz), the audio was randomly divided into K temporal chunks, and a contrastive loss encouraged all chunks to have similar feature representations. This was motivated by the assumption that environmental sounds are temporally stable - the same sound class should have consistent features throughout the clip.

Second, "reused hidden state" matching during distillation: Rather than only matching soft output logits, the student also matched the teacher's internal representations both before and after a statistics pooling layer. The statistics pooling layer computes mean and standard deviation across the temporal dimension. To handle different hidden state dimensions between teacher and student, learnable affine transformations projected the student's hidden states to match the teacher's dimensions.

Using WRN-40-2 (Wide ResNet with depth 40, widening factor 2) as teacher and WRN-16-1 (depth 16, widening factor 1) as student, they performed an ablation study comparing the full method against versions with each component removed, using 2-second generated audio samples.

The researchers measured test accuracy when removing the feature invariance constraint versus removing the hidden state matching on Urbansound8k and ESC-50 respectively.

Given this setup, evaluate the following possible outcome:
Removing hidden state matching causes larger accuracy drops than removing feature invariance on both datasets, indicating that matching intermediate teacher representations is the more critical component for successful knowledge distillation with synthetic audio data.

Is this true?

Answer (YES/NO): NO